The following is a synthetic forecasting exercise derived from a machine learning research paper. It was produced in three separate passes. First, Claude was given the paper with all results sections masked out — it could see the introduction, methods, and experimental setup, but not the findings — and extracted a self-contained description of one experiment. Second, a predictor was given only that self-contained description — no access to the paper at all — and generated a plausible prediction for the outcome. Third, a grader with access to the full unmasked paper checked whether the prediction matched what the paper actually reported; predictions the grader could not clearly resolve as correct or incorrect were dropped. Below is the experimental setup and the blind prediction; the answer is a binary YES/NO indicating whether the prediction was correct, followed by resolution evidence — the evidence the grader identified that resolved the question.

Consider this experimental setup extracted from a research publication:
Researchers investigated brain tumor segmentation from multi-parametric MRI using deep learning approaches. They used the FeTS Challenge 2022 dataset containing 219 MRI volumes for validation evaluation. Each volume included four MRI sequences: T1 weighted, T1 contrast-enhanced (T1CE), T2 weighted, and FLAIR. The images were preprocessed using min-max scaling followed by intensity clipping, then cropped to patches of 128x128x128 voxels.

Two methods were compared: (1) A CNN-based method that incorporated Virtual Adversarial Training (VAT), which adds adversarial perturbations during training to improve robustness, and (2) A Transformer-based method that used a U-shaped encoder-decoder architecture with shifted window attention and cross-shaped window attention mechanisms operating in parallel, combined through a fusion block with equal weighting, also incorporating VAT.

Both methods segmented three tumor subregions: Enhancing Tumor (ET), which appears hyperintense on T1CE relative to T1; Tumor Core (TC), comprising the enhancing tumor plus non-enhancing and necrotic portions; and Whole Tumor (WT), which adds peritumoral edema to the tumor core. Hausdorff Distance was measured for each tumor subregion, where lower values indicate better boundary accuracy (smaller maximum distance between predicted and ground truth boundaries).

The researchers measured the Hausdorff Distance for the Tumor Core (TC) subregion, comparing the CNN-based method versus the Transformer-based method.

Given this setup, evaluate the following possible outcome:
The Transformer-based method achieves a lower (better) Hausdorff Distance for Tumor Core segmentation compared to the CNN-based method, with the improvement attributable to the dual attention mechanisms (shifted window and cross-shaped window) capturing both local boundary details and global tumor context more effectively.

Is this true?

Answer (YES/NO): NO